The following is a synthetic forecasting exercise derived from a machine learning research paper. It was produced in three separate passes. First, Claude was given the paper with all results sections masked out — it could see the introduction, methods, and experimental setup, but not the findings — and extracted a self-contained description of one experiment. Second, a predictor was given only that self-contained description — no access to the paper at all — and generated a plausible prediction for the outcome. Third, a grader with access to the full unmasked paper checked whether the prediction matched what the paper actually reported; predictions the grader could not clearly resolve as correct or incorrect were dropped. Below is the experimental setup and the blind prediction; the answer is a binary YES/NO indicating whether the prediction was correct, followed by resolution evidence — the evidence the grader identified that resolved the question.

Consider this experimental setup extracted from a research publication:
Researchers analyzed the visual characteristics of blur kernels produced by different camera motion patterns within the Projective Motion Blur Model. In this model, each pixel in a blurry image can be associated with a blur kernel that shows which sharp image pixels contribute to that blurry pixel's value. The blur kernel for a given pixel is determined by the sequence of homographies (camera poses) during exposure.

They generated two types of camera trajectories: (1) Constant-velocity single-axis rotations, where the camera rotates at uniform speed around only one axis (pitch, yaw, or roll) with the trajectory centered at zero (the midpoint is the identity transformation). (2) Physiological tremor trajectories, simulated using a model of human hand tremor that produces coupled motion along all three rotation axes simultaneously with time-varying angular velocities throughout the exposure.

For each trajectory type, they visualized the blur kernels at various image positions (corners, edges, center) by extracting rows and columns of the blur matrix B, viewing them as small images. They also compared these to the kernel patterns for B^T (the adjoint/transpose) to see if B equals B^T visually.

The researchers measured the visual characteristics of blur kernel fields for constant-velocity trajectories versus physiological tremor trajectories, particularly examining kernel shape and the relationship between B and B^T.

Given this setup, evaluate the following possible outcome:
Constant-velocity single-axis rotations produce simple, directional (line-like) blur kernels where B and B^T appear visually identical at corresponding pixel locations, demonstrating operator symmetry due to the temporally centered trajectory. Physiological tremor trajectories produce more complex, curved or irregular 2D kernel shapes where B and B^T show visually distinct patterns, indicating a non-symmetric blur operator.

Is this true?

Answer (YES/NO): YES